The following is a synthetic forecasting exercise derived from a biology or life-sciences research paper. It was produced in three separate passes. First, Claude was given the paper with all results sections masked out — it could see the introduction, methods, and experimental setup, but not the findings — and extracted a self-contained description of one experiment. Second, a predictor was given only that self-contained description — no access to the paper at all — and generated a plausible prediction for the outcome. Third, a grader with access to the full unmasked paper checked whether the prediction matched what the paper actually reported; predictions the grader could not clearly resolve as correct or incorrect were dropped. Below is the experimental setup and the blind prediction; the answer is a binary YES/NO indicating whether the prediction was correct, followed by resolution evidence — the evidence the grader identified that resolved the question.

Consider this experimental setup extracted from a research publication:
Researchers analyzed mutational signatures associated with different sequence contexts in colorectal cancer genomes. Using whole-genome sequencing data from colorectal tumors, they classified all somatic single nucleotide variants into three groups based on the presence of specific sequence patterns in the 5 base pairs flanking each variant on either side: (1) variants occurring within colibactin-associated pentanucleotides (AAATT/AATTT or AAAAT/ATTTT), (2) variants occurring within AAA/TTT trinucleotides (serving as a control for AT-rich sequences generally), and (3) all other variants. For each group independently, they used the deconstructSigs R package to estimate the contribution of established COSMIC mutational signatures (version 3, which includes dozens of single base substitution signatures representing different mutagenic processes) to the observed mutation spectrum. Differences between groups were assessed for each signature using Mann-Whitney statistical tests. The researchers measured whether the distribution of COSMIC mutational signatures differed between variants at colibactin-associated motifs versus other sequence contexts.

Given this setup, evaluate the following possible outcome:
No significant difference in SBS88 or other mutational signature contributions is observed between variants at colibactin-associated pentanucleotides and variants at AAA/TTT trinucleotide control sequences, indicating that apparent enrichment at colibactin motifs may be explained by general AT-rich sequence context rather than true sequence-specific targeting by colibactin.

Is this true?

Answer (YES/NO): NO